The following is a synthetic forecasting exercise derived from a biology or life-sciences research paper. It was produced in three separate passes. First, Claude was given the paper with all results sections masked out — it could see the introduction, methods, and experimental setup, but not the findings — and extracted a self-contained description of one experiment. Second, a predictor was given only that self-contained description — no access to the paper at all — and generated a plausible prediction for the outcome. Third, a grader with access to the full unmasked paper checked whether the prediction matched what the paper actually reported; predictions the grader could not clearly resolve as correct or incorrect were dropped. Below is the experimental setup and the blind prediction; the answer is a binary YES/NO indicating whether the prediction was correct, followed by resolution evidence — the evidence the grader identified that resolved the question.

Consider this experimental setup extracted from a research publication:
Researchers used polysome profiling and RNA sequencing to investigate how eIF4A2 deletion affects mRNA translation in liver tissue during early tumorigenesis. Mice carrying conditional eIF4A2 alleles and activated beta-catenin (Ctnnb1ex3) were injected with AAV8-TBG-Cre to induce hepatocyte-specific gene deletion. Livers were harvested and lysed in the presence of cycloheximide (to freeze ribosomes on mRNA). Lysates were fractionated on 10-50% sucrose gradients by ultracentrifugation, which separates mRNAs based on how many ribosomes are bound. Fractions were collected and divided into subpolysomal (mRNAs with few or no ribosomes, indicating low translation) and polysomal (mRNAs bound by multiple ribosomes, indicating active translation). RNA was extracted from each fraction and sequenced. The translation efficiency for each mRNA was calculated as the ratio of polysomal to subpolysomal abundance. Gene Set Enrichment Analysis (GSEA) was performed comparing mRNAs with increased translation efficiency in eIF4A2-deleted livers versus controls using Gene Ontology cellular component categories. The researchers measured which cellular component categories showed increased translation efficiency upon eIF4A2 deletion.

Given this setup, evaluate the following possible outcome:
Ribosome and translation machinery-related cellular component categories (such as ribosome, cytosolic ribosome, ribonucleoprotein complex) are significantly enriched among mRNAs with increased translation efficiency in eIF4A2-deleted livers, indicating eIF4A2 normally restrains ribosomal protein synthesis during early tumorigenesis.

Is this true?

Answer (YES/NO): NO